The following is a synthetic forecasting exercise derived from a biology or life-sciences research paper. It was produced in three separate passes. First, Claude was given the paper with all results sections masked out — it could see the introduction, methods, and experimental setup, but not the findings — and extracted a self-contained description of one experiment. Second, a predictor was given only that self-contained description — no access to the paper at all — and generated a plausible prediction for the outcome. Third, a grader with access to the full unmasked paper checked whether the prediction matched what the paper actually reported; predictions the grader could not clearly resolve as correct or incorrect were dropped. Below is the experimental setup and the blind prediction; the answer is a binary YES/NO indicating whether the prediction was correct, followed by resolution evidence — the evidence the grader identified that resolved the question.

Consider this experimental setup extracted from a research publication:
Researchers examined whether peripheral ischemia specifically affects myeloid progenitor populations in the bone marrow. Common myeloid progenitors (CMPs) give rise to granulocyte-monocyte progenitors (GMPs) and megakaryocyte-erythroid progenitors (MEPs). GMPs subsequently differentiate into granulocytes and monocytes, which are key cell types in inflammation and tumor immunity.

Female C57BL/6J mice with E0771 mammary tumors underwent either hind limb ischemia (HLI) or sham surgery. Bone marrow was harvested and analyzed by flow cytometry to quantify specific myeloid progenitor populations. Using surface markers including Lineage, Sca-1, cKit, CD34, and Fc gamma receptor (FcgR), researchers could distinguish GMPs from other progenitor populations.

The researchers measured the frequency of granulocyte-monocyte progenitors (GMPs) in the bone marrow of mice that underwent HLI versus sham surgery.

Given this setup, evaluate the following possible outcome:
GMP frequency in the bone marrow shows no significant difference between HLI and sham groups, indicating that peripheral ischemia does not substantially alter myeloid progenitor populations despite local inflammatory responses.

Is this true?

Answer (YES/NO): NO